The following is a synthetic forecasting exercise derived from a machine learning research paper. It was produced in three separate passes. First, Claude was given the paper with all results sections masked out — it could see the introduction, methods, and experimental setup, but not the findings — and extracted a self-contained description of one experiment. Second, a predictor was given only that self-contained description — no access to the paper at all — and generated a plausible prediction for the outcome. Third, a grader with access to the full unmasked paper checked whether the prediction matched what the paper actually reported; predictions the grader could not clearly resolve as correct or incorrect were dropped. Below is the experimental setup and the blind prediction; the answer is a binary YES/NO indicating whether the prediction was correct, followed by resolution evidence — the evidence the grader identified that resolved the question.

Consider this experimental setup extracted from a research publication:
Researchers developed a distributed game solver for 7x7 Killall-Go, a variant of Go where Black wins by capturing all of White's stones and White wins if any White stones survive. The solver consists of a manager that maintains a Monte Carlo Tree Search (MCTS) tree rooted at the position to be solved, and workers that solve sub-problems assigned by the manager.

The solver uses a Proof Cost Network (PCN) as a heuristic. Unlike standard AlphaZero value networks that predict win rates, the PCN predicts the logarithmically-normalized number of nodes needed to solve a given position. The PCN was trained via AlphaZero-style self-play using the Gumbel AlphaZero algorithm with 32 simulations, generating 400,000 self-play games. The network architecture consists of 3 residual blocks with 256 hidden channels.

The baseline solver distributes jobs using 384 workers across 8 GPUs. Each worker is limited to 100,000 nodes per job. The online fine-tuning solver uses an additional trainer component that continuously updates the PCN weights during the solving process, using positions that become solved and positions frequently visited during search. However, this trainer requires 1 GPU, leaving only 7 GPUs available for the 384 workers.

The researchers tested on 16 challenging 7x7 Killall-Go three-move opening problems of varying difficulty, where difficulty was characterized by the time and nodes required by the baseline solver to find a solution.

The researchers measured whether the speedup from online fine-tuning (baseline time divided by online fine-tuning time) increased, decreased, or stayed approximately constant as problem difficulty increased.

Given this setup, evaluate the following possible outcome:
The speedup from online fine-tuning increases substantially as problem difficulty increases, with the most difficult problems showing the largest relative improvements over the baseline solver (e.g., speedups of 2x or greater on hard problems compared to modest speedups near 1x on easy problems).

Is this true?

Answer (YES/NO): YES